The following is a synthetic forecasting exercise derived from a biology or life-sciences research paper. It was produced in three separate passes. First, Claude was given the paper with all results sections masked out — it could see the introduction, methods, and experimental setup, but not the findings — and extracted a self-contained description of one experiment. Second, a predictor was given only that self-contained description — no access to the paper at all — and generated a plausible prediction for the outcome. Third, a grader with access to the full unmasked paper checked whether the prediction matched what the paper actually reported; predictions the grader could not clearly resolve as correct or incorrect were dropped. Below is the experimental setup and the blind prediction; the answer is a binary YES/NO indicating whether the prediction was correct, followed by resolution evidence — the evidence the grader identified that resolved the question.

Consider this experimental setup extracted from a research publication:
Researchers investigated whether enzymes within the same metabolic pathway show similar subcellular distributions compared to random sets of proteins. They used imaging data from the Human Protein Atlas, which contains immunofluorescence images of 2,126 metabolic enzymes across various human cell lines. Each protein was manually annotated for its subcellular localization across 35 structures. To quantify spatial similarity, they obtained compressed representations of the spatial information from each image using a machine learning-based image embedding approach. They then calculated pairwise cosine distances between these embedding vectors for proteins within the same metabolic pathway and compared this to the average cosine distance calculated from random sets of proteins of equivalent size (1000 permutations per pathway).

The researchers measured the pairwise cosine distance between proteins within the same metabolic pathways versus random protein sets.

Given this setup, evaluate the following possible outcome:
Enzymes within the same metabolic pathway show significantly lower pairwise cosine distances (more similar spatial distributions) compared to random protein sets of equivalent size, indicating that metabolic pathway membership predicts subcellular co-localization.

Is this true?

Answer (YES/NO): YES